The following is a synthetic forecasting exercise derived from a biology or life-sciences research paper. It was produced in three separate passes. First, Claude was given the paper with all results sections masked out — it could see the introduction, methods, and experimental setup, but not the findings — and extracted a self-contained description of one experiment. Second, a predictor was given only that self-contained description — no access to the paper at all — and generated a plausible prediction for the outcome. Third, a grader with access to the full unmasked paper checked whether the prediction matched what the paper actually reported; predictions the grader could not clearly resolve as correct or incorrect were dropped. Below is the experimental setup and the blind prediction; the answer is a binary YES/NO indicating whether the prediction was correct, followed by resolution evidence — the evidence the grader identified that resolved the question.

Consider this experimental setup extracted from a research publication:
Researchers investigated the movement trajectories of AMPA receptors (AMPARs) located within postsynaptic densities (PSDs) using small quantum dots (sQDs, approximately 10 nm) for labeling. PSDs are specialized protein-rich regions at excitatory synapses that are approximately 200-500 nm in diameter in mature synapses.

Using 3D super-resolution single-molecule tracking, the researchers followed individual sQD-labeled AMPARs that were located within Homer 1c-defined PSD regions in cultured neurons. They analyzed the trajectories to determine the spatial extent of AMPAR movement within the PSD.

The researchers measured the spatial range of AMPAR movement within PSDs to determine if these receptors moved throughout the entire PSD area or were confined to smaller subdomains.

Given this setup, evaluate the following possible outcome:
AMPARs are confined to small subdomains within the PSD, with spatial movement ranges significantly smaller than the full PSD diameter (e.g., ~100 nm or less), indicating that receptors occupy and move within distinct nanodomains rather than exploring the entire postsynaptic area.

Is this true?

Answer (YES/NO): NO